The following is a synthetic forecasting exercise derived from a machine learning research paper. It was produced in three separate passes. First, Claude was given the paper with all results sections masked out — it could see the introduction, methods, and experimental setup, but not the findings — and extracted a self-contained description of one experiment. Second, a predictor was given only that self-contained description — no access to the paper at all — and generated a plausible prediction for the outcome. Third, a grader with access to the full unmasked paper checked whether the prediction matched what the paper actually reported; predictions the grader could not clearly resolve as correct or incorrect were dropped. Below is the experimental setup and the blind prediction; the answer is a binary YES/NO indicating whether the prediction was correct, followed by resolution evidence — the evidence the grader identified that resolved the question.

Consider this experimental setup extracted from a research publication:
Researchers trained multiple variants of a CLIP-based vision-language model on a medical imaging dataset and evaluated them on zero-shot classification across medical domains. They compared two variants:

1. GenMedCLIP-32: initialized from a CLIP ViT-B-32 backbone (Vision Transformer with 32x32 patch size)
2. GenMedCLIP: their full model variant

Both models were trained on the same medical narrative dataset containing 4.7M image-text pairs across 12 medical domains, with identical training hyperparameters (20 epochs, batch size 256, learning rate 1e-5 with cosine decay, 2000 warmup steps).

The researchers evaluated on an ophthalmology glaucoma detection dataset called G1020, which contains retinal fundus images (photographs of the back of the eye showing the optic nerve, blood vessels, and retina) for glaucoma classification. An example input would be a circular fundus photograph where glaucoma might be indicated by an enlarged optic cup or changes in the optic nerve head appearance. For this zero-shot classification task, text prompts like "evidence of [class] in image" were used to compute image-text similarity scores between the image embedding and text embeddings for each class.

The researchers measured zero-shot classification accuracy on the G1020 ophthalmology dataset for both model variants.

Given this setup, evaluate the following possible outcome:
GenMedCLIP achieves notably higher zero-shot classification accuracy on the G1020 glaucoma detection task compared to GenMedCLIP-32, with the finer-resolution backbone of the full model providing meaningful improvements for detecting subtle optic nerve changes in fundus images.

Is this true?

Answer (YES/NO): NO